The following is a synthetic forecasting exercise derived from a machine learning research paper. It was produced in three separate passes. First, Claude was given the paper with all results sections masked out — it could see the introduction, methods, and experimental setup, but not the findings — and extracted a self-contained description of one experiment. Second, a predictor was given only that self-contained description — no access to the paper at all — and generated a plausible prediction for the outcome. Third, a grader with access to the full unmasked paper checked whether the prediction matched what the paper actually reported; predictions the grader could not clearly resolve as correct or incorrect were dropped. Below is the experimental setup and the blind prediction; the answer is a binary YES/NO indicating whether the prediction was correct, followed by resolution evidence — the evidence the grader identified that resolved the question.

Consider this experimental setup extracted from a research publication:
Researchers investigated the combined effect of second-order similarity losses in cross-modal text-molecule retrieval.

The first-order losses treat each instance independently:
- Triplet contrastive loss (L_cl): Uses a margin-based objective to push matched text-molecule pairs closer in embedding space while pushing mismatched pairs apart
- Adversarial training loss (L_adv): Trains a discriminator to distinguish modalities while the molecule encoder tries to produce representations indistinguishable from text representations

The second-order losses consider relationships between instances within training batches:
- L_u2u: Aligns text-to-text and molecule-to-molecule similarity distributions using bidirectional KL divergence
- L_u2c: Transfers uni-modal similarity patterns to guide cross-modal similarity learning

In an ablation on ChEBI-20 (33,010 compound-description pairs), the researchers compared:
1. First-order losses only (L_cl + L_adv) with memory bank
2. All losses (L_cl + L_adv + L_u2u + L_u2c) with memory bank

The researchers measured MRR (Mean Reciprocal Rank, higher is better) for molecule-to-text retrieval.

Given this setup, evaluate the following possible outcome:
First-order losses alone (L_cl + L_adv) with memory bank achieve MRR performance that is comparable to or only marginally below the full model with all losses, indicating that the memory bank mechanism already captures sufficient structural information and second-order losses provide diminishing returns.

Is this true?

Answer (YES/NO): NO